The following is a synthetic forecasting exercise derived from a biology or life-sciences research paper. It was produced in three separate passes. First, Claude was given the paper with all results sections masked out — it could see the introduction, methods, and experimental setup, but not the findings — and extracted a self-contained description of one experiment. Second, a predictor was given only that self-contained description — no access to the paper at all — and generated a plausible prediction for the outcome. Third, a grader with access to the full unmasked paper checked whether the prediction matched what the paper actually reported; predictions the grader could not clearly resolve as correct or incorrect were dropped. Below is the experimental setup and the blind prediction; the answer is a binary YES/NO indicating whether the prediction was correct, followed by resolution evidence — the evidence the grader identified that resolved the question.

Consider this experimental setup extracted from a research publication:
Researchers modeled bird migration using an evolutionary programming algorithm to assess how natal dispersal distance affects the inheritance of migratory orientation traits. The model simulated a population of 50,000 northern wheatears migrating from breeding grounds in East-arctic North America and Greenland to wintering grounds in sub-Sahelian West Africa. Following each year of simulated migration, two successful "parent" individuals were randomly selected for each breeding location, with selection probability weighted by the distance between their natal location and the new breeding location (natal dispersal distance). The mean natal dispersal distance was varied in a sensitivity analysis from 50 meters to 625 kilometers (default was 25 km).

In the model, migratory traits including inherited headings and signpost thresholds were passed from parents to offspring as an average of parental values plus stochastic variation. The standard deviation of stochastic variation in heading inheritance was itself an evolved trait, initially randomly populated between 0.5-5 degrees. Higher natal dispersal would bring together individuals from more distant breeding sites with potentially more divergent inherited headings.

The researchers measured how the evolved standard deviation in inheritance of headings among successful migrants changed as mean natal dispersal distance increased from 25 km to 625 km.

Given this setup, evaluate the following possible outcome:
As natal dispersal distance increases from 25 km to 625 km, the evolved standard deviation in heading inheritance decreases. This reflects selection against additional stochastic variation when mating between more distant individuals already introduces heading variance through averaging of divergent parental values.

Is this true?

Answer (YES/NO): NO